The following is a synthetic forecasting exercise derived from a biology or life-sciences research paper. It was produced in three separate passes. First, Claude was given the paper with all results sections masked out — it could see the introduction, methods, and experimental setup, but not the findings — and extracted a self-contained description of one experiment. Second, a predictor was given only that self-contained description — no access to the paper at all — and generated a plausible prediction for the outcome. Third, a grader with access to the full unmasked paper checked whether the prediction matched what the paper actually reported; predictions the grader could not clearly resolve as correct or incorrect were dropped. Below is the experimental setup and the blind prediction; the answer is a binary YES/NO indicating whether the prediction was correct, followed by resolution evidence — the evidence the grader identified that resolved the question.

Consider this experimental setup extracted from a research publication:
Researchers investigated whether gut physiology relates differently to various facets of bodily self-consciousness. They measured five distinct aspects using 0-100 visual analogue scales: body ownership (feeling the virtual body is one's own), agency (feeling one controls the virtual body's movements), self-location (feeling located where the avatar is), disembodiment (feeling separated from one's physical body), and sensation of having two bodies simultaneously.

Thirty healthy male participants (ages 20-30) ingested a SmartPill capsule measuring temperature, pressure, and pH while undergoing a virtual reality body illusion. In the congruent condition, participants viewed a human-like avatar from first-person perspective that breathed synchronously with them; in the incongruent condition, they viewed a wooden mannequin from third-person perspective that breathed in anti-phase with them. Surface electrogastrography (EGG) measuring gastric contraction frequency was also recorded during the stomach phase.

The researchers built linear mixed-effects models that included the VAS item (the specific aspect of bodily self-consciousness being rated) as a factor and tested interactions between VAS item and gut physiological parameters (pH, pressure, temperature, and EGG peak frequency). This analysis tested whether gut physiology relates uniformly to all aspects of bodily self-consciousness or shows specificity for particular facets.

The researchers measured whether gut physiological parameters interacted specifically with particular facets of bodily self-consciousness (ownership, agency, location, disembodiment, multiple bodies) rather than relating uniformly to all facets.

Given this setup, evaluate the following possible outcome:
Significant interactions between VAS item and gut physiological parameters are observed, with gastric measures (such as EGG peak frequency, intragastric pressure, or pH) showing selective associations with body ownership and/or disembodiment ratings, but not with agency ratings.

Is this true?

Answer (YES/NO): NO